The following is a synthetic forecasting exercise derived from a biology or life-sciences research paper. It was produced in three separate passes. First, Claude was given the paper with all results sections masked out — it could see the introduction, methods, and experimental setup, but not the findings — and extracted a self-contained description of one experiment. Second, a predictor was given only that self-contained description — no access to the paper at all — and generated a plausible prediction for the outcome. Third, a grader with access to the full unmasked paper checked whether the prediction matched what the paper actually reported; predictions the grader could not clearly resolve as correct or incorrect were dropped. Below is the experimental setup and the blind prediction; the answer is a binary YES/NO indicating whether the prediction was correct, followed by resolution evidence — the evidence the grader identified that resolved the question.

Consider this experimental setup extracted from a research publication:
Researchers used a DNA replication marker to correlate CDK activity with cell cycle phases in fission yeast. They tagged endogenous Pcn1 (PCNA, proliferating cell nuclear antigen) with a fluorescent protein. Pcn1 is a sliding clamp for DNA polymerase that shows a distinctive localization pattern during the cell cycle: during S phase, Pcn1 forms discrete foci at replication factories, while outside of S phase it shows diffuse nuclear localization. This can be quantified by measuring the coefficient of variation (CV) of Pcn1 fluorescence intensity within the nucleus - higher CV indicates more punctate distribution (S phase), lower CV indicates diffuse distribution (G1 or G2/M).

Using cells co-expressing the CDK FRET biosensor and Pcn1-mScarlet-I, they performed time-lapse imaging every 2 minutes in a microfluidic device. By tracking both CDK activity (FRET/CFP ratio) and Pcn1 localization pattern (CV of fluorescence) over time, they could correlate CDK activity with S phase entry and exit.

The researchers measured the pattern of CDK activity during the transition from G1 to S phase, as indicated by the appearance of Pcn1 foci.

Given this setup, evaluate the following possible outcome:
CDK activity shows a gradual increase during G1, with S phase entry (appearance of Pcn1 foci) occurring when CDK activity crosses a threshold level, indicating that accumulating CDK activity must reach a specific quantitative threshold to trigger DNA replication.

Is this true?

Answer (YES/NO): NO